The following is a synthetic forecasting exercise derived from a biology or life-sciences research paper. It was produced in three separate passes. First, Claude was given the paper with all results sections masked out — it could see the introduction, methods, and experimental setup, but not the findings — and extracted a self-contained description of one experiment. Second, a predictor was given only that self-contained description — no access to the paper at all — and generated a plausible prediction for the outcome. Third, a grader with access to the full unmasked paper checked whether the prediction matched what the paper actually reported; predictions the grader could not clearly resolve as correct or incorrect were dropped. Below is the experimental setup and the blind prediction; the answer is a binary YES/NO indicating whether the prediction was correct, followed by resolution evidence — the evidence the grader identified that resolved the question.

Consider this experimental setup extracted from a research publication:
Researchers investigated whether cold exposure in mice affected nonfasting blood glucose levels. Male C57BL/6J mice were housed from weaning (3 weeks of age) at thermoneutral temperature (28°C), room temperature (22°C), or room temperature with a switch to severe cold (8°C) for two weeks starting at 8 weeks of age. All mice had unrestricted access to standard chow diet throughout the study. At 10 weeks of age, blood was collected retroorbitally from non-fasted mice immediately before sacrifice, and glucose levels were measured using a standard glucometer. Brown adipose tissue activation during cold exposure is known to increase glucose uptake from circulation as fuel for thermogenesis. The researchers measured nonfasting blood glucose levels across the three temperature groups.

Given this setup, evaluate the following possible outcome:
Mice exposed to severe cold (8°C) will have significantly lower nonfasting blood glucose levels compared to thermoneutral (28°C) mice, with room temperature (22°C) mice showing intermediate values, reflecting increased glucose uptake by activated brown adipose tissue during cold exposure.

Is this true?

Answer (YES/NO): NO